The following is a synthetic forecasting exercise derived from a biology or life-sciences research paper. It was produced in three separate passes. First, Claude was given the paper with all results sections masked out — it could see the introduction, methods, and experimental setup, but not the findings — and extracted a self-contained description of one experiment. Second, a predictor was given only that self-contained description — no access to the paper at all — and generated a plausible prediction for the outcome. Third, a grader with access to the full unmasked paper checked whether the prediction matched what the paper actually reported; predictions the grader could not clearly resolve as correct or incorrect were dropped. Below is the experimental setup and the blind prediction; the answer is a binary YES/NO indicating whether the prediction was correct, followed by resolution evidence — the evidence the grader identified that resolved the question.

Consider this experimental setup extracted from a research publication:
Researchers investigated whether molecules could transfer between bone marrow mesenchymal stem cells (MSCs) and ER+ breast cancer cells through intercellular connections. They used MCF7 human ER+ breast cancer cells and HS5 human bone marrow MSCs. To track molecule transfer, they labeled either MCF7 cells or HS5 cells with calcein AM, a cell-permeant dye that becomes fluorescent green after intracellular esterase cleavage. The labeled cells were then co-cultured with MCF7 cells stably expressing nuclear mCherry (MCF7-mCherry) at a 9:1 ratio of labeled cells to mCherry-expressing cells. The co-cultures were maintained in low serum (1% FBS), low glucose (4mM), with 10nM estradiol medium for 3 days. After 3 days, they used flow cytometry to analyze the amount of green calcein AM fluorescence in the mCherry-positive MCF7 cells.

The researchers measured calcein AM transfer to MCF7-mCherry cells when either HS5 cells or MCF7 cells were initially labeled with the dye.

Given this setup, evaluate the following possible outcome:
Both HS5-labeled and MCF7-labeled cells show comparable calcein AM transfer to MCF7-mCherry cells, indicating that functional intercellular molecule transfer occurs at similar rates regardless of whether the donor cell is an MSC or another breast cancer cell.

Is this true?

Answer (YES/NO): NO